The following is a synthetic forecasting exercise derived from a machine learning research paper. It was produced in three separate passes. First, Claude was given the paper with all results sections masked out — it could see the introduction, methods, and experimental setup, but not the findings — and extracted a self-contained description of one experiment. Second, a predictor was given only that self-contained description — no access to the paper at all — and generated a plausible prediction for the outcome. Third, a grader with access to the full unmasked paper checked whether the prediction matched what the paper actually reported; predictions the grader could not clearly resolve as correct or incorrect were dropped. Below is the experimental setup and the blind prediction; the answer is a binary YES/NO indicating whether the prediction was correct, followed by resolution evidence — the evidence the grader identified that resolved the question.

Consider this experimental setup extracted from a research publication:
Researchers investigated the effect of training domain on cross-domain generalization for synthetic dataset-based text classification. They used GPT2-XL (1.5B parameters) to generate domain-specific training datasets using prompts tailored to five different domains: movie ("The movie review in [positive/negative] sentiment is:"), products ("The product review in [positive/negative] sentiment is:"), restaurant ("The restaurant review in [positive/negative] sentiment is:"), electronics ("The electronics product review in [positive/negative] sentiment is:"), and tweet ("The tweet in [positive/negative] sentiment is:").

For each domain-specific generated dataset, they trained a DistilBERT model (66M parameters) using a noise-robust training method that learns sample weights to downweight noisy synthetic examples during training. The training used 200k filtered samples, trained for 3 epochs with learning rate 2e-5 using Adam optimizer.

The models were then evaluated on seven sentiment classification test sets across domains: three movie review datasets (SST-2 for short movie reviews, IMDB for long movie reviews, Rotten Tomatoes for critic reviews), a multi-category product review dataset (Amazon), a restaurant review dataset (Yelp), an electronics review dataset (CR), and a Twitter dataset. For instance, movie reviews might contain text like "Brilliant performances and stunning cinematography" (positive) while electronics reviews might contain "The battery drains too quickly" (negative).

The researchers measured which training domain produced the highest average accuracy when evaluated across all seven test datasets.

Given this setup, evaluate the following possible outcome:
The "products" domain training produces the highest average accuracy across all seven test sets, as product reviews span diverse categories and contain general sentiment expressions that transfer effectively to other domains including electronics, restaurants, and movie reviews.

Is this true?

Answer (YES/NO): NO